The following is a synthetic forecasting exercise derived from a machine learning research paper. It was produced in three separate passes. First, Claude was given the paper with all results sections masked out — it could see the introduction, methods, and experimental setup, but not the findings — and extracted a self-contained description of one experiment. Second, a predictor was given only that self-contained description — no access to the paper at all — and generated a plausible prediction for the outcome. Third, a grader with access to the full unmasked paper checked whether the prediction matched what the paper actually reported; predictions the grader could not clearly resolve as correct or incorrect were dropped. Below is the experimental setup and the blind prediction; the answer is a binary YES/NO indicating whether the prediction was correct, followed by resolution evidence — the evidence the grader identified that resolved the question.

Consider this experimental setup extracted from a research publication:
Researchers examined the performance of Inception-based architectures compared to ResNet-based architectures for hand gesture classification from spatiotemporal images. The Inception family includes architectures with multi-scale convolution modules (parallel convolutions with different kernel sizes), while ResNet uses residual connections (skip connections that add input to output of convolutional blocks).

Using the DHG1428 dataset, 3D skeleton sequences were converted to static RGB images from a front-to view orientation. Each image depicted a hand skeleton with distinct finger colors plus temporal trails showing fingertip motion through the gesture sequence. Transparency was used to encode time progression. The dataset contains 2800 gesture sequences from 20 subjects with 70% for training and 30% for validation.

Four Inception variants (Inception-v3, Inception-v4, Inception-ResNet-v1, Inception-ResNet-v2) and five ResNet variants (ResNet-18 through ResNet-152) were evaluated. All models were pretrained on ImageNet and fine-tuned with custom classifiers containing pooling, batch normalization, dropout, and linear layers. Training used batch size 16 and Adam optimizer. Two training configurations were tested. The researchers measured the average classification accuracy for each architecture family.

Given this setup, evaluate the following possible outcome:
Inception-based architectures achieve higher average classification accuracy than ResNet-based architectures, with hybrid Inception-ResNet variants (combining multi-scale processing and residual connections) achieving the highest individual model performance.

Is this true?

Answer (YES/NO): NO